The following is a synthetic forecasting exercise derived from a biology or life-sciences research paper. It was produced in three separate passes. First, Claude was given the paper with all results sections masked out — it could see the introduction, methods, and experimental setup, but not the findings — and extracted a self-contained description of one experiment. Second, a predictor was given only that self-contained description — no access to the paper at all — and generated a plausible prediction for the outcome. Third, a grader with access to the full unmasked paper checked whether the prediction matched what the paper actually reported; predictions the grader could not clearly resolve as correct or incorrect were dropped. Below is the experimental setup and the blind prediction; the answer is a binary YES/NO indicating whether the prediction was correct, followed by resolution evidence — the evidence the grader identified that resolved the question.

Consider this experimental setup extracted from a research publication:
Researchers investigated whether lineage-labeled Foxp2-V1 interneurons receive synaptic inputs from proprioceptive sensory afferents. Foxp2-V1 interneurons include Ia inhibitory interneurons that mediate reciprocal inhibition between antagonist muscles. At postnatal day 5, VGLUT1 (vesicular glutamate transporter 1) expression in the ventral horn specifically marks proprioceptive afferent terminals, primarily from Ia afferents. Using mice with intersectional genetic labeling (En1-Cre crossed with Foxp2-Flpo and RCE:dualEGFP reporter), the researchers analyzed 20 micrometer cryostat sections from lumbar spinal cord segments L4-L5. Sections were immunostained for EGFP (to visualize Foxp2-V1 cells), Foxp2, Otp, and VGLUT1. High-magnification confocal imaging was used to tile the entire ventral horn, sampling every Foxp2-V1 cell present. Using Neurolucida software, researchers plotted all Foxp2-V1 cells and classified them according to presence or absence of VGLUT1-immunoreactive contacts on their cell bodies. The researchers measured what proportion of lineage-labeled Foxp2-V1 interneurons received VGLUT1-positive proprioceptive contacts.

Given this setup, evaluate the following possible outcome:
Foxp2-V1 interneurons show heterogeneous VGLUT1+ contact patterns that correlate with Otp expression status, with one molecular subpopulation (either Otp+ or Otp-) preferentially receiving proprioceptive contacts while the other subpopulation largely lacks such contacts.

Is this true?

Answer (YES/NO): NO